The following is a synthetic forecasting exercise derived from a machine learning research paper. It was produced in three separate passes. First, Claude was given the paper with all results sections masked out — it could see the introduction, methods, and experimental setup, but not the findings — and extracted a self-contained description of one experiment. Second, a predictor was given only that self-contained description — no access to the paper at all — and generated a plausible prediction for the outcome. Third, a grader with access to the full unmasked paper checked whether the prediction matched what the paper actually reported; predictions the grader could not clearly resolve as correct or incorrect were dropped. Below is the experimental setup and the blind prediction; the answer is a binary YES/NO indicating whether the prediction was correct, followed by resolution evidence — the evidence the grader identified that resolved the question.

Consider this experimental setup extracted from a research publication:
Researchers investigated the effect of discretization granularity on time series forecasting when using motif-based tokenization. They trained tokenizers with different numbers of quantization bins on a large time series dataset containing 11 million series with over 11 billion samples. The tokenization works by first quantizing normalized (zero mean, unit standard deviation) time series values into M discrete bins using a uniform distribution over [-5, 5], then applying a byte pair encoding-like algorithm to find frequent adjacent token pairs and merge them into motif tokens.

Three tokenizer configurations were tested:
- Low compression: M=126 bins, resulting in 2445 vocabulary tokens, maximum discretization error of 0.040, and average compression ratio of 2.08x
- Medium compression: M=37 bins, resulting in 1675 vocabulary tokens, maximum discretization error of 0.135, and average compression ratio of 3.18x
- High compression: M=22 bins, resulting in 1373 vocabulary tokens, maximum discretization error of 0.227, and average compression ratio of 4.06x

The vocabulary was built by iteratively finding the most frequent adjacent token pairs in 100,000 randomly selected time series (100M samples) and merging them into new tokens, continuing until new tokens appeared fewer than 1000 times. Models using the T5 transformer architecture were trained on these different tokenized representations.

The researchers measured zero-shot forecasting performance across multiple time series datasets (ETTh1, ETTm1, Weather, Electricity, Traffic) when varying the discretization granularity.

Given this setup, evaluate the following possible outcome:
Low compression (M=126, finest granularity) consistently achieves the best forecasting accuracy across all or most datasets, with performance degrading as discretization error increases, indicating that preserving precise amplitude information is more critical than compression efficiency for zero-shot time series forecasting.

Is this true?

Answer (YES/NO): NO